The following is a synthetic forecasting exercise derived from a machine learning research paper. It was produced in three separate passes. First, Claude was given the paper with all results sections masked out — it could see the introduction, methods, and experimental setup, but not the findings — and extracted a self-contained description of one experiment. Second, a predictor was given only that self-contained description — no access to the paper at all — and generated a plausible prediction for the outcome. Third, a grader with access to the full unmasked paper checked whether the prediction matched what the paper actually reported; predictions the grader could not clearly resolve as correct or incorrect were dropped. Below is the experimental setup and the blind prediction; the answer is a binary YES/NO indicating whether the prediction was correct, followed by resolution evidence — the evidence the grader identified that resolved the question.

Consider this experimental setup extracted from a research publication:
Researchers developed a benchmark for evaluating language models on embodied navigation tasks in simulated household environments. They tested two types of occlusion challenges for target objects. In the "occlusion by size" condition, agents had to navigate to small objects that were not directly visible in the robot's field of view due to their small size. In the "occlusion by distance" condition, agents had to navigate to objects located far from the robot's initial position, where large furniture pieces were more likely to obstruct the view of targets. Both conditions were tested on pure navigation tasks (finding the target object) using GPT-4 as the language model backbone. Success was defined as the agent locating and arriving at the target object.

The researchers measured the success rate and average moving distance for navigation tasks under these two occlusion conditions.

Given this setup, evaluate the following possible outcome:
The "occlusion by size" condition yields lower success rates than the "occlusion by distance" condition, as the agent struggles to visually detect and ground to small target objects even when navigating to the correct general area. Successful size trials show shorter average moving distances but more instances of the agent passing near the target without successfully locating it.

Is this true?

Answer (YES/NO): NO